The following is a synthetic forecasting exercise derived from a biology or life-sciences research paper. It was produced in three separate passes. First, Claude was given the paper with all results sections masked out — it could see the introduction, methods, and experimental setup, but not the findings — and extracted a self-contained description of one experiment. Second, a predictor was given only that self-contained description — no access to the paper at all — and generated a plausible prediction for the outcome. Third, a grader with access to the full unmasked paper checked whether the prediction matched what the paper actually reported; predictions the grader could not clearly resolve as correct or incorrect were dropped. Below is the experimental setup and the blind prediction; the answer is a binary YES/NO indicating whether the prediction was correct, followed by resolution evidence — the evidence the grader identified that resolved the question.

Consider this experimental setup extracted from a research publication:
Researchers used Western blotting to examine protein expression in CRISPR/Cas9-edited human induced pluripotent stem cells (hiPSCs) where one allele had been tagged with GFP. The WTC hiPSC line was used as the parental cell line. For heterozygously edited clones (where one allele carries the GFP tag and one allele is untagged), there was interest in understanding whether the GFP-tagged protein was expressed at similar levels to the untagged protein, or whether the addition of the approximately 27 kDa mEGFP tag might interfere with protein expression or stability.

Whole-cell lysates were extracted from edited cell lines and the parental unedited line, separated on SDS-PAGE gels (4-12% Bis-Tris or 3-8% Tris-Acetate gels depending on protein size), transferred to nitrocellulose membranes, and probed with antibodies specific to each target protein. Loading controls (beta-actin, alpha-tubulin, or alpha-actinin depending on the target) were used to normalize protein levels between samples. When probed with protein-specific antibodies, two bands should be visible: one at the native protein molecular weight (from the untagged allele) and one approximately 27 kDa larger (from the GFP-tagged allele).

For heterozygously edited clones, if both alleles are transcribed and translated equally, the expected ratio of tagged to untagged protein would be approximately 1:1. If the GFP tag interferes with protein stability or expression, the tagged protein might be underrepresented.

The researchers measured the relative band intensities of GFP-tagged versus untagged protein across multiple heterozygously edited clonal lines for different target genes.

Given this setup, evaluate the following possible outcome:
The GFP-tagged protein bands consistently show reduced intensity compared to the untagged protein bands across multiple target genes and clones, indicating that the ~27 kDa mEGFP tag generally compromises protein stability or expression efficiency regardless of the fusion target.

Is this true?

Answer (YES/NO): NO